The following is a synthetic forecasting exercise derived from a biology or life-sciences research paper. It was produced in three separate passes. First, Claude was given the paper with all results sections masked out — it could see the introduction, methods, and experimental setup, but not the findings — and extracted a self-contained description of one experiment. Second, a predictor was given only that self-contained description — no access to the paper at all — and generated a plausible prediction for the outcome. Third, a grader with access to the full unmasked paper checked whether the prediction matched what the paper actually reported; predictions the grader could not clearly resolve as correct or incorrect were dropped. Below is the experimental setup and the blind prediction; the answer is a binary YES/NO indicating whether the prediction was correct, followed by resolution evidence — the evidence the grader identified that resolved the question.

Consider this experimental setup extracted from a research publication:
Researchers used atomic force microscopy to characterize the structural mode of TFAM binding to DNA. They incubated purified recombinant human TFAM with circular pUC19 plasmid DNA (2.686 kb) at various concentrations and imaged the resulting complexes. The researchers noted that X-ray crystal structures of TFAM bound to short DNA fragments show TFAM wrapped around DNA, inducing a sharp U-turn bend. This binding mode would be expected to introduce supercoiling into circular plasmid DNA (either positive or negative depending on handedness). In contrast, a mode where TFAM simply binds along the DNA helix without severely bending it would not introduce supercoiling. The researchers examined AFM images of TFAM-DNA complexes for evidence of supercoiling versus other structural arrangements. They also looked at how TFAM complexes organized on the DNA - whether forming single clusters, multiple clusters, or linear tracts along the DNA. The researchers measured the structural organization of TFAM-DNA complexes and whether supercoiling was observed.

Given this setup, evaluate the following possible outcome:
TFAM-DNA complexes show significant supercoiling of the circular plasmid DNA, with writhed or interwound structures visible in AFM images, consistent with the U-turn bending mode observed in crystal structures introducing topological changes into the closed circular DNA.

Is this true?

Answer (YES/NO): NO